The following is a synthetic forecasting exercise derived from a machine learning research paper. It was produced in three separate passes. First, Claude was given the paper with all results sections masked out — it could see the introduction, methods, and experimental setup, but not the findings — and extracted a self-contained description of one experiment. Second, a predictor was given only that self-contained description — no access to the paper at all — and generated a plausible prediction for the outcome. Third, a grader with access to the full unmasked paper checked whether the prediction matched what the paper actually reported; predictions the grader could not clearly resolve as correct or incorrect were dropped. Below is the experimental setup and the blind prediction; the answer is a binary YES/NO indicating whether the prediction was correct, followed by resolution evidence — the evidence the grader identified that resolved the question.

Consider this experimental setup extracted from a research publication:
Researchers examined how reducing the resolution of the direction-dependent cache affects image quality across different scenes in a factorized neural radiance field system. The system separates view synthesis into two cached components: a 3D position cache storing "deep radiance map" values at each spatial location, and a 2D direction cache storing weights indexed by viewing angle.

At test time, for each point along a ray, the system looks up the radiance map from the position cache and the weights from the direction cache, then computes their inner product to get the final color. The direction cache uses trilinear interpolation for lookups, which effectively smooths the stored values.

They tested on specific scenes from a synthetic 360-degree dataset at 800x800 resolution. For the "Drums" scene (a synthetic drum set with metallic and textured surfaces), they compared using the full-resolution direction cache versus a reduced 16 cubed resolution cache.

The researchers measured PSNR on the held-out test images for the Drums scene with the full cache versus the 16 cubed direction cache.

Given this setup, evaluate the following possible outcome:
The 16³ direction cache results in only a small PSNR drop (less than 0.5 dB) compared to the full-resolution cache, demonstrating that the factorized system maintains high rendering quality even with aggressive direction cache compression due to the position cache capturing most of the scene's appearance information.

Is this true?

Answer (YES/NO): NO